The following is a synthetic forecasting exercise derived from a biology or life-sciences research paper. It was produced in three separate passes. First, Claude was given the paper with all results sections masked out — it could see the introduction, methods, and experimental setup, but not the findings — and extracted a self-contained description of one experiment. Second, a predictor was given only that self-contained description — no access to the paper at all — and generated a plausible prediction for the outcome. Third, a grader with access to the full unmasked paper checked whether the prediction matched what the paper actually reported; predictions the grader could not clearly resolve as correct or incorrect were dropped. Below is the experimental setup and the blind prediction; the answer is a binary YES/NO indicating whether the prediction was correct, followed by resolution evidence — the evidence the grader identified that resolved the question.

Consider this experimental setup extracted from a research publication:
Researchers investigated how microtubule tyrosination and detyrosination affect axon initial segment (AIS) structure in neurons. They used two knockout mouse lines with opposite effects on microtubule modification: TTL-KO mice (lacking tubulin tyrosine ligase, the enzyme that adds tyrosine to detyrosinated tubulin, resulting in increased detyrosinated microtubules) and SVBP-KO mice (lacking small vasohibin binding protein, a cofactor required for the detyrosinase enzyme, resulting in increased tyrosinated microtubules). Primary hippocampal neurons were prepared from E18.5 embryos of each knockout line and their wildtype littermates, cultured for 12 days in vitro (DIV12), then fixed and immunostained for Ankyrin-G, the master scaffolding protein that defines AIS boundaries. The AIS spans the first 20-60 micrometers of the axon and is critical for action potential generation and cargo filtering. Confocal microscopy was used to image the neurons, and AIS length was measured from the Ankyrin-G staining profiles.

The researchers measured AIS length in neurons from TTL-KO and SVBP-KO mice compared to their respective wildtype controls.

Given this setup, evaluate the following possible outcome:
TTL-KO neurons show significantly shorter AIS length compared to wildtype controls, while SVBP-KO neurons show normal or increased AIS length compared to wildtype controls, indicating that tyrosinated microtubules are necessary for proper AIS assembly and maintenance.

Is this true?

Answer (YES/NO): NO